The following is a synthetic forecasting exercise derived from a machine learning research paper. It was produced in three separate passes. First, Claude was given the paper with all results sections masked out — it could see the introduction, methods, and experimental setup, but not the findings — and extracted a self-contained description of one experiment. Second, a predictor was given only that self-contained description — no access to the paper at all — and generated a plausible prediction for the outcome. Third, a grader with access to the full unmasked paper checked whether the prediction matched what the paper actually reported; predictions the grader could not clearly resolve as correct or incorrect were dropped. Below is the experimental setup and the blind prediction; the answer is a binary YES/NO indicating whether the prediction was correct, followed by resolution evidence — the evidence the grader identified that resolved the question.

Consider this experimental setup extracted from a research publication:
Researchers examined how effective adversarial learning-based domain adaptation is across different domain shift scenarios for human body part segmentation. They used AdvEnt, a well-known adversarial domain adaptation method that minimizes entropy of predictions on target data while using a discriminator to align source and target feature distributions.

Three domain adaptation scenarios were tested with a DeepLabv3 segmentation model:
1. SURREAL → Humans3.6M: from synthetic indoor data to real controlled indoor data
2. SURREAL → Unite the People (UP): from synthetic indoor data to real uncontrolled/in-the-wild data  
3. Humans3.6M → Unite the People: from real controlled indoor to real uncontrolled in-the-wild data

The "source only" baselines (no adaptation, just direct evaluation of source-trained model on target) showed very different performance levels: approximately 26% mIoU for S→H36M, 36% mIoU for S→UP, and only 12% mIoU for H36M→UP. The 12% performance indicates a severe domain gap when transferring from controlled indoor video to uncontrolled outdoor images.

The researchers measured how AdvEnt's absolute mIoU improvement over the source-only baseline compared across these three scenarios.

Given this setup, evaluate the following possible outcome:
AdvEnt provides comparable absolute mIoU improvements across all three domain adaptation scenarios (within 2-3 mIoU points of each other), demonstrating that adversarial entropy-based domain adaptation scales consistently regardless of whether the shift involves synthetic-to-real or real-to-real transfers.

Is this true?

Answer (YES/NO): NO